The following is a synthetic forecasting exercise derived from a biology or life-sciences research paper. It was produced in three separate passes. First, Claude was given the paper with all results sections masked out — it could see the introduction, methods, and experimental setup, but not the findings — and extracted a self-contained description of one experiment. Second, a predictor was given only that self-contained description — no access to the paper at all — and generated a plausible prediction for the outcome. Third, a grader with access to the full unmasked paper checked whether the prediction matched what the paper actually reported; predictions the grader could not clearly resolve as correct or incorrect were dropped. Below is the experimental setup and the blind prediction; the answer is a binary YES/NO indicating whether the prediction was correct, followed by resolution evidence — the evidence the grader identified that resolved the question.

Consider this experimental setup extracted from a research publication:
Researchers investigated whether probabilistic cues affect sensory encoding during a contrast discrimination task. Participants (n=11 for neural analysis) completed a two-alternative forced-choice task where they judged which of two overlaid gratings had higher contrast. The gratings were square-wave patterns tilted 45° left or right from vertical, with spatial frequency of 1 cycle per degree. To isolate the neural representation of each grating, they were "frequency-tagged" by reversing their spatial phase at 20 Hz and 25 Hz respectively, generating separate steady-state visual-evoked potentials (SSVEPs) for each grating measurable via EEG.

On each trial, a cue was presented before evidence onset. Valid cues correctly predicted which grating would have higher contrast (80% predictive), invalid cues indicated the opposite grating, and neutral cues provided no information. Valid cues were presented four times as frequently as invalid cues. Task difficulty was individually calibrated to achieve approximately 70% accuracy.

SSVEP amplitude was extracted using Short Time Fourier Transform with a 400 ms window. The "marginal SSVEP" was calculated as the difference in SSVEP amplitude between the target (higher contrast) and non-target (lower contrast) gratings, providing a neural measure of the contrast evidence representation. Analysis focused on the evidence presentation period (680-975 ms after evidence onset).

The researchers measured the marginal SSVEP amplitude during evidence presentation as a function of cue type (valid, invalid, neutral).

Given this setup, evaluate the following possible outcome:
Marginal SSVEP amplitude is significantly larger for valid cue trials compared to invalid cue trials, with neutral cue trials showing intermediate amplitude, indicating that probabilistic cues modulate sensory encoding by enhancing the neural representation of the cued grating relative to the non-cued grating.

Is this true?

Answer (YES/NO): NO